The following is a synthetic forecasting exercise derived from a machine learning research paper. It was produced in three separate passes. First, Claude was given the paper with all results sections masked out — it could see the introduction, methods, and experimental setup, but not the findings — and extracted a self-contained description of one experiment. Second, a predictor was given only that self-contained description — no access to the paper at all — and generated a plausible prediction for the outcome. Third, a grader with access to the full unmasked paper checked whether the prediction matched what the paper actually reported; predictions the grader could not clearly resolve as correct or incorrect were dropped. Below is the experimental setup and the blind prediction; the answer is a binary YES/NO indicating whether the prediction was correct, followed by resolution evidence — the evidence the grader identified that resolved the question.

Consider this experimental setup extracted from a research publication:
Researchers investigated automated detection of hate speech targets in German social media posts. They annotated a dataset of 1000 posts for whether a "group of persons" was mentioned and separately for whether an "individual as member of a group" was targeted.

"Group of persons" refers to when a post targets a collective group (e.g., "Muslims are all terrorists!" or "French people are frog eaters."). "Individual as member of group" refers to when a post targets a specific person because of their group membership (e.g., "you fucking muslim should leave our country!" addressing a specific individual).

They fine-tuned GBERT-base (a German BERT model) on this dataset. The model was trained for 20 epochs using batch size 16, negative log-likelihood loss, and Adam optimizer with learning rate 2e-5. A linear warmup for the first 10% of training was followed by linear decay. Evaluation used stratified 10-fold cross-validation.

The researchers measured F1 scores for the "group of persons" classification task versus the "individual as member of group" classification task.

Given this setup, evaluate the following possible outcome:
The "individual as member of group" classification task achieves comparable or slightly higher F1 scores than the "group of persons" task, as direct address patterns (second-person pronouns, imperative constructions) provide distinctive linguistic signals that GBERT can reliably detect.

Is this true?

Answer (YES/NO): NO